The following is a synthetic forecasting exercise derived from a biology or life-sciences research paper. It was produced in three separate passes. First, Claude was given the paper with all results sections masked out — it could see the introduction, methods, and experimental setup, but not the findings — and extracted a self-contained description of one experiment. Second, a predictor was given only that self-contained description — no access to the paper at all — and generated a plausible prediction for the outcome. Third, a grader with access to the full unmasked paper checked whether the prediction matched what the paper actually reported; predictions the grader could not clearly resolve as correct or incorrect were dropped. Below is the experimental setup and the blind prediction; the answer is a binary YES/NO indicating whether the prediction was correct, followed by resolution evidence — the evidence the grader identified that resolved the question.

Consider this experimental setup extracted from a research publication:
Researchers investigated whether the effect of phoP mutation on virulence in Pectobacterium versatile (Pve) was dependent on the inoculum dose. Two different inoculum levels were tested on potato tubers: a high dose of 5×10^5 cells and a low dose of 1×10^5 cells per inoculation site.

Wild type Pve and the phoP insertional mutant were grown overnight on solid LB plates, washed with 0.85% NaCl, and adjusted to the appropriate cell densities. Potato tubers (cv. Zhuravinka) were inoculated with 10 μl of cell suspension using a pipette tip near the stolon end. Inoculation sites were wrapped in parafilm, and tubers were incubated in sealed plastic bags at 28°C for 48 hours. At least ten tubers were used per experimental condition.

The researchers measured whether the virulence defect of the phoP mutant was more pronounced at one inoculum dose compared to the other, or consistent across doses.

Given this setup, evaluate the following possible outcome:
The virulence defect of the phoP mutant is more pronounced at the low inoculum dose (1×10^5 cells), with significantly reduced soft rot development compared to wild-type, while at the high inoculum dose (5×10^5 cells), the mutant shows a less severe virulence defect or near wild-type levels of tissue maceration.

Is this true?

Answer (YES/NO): NO